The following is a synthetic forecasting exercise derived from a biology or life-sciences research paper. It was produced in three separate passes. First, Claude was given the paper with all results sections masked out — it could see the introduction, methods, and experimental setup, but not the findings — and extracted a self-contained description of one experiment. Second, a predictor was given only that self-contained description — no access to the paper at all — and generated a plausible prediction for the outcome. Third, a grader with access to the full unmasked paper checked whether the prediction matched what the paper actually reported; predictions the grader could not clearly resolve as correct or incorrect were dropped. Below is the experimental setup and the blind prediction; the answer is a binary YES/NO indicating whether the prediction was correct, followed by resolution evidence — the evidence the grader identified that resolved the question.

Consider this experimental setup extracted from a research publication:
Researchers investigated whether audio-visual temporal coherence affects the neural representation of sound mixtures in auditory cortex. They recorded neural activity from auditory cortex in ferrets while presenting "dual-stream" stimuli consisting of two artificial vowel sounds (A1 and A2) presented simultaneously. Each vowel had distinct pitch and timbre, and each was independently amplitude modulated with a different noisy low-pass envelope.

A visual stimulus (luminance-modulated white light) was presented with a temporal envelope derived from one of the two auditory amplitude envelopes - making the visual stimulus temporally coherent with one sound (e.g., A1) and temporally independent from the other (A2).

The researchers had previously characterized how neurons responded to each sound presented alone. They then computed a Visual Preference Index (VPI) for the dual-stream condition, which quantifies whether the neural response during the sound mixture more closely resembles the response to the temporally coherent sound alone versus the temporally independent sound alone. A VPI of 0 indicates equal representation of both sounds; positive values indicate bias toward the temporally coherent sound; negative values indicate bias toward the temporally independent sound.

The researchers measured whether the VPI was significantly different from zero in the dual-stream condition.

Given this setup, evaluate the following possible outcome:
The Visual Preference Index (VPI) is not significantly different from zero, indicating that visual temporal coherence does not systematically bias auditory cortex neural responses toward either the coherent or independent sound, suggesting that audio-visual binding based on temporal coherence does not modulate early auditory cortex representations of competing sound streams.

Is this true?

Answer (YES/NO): NO